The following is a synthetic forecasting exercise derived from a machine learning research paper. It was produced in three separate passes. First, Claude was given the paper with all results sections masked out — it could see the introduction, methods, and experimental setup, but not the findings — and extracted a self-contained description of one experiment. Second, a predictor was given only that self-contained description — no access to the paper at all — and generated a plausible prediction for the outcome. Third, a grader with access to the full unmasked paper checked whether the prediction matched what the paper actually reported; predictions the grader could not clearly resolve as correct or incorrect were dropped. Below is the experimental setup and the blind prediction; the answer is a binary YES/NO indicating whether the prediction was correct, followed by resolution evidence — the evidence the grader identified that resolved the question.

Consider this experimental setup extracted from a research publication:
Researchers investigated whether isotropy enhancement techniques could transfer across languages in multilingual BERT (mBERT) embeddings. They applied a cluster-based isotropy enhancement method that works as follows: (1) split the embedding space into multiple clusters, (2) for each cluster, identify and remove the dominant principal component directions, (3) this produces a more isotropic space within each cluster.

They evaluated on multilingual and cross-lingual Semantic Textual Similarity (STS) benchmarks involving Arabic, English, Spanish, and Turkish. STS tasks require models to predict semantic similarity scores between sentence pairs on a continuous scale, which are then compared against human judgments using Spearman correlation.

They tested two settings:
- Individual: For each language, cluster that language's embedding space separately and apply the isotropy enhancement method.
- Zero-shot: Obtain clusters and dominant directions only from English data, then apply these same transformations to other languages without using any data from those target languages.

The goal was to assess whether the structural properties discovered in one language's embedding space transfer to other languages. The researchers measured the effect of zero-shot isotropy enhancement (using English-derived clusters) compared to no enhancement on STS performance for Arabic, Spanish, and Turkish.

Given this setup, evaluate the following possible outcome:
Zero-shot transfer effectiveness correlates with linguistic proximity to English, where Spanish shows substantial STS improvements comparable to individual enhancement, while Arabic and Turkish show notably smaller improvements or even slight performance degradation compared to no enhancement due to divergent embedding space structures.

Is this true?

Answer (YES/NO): NO